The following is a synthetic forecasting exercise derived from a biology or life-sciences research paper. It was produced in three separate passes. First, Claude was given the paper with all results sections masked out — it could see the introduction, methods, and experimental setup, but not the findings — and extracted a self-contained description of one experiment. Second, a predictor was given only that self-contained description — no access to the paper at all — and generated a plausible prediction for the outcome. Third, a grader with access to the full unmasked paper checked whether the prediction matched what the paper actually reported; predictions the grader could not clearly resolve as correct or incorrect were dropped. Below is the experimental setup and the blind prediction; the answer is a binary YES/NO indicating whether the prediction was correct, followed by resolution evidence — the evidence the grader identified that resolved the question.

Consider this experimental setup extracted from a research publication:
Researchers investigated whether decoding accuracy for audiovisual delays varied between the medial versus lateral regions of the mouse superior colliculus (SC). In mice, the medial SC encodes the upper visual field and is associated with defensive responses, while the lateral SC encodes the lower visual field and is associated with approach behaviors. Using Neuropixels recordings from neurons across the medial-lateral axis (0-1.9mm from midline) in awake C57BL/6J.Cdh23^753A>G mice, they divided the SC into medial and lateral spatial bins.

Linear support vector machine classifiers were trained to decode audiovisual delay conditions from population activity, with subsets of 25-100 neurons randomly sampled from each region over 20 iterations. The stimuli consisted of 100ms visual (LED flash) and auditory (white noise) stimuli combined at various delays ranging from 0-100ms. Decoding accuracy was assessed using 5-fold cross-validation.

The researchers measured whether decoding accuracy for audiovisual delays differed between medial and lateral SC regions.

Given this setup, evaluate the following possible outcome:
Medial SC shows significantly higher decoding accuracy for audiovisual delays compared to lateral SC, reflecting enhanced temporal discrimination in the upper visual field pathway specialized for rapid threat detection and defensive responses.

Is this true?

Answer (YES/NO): YES